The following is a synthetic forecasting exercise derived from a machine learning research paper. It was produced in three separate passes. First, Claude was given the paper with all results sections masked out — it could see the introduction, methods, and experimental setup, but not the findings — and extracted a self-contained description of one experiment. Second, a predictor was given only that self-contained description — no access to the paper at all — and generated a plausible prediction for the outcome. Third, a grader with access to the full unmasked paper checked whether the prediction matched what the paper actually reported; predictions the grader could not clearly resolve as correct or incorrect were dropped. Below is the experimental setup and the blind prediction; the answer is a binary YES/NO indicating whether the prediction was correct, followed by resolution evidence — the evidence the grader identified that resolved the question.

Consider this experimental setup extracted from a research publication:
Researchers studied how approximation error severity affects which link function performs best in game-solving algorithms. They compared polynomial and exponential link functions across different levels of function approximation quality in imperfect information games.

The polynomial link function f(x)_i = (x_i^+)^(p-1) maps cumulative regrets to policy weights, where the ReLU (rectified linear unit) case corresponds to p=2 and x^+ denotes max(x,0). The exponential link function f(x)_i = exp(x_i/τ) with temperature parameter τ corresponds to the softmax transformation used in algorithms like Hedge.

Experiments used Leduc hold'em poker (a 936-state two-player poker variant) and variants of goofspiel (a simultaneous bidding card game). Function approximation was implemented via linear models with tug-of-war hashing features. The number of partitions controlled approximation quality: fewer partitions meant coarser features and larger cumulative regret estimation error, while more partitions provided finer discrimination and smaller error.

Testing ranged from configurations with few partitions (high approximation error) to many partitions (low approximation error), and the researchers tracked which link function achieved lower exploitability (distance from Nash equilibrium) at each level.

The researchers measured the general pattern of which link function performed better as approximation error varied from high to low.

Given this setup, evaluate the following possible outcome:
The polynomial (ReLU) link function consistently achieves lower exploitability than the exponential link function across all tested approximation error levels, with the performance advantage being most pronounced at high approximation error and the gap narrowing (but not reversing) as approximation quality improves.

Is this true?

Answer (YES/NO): NO